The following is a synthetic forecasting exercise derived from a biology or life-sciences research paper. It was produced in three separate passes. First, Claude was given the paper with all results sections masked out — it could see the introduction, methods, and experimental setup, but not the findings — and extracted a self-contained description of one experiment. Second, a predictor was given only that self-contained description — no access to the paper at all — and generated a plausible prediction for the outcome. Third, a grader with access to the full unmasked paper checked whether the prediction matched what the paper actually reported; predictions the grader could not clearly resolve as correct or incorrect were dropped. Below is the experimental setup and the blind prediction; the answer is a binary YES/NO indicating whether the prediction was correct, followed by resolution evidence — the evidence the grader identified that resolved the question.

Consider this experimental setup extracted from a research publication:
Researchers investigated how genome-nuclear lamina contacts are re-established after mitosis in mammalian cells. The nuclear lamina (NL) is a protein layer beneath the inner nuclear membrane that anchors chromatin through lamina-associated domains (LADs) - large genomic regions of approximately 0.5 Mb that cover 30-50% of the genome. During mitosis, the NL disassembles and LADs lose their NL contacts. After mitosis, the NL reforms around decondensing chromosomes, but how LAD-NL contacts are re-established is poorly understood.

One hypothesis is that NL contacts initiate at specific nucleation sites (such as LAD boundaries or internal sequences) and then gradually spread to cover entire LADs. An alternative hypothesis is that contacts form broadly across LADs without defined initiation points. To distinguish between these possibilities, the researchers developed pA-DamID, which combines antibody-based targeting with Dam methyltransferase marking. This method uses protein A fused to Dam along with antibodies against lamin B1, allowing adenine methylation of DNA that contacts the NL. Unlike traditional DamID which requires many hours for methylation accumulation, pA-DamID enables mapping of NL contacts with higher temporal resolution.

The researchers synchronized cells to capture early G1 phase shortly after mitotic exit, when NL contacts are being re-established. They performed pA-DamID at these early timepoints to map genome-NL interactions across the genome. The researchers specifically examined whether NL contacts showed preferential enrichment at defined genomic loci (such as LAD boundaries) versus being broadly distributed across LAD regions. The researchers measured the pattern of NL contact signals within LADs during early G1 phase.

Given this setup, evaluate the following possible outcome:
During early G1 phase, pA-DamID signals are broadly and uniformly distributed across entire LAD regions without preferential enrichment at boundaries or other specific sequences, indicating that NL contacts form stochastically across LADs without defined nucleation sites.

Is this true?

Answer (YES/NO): YES